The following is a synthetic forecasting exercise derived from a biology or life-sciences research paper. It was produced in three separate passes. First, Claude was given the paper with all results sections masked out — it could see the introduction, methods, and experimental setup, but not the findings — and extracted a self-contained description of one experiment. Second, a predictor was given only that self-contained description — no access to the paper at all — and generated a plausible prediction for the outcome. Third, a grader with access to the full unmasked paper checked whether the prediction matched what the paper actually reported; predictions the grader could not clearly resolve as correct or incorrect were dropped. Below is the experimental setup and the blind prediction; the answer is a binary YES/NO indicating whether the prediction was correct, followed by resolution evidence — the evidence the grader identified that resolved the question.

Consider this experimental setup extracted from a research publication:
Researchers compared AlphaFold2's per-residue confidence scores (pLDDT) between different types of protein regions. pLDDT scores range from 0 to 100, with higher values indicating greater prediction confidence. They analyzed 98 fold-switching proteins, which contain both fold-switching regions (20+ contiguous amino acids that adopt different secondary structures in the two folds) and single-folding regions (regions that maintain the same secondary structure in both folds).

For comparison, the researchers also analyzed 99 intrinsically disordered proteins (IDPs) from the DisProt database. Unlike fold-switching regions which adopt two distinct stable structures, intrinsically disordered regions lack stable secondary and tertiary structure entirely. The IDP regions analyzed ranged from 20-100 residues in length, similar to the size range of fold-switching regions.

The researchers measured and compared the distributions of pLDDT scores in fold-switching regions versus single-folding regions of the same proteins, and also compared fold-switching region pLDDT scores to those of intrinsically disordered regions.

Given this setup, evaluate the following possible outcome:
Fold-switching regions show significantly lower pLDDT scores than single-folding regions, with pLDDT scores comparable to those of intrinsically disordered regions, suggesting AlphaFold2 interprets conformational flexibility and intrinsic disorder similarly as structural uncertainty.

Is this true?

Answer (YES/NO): NO